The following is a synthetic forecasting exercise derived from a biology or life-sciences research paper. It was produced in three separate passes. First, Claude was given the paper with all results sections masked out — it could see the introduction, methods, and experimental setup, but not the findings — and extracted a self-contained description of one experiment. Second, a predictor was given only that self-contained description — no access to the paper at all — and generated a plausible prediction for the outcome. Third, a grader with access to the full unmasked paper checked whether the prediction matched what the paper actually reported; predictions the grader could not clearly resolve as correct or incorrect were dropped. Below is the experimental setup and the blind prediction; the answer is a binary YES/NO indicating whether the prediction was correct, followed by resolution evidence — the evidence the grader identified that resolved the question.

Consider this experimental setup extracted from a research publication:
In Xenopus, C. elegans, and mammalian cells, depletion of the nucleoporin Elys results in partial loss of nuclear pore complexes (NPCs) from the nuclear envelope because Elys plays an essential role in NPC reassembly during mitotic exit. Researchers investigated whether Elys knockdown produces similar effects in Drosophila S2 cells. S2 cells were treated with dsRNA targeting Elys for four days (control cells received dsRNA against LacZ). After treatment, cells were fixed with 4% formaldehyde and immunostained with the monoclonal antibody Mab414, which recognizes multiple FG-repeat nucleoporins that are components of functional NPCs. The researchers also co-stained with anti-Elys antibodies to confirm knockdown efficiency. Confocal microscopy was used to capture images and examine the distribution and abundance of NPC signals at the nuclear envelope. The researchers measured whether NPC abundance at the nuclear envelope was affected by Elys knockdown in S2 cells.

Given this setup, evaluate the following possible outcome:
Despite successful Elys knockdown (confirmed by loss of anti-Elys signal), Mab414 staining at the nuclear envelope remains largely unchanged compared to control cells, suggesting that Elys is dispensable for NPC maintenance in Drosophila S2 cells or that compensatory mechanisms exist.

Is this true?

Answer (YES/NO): YES